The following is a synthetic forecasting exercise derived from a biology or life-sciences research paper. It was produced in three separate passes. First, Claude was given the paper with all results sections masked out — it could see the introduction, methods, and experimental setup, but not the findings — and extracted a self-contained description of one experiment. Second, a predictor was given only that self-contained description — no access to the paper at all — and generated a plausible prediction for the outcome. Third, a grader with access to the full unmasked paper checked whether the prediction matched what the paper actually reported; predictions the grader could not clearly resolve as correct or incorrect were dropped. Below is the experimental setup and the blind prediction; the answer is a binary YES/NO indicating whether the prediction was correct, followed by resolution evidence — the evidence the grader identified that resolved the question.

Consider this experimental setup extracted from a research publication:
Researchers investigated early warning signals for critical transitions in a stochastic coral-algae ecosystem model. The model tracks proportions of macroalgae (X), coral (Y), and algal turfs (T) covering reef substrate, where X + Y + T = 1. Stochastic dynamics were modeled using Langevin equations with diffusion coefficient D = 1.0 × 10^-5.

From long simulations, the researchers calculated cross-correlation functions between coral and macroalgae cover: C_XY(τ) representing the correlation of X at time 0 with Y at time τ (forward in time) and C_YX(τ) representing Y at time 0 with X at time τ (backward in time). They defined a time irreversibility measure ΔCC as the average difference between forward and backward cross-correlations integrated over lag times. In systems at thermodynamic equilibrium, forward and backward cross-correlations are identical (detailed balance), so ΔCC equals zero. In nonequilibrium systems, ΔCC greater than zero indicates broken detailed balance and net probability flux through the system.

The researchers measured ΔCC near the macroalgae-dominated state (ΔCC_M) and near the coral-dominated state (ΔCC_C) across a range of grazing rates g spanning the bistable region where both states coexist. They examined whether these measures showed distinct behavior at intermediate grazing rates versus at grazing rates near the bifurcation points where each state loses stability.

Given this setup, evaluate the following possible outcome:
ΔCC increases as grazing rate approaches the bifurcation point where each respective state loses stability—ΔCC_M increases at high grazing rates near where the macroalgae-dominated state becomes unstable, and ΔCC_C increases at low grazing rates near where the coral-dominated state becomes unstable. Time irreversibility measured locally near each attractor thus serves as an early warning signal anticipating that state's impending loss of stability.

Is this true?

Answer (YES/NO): NO